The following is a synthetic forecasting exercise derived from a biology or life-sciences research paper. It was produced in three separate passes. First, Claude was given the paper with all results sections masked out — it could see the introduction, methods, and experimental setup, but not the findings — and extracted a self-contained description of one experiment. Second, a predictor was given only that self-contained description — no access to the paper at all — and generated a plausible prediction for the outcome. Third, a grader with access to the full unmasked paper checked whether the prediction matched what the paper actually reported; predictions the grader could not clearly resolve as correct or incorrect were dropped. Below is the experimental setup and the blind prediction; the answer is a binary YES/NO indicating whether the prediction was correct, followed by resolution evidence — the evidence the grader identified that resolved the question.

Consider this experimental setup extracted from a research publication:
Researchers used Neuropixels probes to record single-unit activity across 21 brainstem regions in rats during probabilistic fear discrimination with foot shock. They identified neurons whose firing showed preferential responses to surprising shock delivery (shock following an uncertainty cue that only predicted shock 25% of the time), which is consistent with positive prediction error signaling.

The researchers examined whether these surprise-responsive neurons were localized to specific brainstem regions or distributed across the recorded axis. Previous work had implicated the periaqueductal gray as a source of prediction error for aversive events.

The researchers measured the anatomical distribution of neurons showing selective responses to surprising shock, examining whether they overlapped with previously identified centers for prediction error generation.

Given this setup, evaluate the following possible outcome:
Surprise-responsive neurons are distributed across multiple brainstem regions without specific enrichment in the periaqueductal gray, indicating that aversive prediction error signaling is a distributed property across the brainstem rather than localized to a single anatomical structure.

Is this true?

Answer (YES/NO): YES